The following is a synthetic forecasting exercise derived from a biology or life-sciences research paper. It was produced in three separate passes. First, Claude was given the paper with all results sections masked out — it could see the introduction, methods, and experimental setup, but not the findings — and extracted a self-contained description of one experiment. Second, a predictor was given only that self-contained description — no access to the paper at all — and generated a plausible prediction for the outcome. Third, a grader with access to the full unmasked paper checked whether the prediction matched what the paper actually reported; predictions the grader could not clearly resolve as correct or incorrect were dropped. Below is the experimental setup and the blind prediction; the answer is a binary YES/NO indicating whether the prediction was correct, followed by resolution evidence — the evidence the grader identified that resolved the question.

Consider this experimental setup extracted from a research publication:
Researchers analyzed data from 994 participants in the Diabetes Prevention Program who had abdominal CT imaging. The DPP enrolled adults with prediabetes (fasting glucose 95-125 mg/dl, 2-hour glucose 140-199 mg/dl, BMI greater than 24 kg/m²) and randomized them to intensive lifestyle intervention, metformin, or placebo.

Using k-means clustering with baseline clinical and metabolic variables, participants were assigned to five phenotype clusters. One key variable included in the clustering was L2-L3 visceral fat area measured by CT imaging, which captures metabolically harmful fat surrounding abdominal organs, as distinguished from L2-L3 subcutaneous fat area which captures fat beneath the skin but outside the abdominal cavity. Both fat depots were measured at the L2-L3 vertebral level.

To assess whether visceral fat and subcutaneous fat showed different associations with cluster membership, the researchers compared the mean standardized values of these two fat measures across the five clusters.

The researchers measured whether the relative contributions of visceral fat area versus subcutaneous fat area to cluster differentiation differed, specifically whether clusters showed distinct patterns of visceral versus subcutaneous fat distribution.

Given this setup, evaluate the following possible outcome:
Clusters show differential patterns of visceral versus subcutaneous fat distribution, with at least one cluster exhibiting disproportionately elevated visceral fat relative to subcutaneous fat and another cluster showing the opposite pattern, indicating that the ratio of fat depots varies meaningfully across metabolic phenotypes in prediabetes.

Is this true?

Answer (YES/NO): YES